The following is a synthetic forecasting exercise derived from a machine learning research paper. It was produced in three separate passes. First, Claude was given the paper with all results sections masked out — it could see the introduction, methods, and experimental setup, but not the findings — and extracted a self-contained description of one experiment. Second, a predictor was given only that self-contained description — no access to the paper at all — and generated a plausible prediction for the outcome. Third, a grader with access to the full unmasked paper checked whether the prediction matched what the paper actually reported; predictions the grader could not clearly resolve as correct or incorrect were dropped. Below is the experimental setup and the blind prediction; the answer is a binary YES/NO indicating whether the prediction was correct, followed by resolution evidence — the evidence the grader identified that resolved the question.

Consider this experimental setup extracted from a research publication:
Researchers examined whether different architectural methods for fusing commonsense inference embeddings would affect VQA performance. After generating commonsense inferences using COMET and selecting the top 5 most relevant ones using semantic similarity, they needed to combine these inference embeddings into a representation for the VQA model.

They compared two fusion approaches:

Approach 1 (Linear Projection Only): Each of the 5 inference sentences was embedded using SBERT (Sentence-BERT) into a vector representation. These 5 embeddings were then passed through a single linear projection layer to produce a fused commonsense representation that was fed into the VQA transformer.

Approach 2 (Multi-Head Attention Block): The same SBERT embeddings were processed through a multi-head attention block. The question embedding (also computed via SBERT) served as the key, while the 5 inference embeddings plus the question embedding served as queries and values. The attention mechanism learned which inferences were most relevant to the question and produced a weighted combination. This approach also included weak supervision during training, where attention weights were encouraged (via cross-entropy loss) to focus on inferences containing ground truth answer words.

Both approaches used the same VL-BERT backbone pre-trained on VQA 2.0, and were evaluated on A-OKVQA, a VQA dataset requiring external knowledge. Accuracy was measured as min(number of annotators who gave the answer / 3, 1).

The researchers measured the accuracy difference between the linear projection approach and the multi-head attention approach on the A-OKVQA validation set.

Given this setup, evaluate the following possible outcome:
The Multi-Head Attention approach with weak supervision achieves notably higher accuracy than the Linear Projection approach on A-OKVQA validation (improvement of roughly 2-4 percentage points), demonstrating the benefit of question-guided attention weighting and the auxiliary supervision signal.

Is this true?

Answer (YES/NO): NO